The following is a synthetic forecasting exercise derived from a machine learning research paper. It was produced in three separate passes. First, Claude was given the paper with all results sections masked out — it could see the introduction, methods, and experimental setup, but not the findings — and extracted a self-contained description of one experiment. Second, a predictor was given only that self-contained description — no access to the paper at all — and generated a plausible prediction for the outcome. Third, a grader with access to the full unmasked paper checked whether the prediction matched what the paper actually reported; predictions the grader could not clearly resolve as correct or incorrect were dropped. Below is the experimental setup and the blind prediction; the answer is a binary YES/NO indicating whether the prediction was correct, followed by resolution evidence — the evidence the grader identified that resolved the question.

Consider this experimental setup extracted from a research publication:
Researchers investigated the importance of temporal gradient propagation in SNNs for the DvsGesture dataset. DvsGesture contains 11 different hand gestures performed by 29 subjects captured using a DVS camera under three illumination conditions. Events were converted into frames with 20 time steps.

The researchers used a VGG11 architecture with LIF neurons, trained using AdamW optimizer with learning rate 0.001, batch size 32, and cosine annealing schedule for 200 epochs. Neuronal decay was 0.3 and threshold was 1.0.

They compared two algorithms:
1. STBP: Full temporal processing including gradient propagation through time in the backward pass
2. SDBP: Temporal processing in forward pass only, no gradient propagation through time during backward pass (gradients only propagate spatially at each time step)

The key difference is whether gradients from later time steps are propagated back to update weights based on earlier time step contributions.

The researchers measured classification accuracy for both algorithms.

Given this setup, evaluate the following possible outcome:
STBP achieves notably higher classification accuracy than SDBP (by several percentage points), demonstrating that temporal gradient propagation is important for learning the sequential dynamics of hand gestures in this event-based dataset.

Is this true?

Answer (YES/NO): NO